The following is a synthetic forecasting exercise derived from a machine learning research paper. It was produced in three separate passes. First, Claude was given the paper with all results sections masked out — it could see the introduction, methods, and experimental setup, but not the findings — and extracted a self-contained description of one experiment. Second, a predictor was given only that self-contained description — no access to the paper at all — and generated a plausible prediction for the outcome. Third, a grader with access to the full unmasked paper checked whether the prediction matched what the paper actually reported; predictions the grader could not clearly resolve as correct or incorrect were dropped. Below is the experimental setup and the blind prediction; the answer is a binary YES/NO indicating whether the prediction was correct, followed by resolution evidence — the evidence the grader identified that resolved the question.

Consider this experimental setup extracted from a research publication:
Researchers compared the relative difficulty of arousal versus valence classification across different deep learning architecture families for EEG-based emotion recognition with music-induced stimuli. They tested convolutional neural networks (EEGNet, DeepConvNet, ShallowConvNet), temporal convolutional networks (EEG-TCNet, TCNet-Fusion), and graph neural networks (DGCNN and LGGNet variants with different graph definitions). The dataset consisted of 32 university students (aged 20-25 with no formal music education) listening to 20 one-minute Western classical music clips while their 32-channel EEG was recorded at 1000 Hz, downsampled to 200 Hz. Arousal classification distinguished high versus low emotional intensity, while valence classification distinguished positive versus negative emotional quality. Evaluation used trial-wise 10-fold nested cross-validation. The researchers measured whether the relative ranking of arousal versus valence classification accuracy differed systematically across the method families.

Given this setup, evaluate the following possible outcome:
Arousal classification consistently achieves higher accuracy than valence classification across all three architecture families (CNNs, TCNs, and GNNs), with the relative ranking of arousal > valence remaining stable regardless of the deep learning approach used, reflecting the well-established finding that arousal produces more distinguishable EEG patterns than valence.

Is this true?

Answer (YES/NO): NO